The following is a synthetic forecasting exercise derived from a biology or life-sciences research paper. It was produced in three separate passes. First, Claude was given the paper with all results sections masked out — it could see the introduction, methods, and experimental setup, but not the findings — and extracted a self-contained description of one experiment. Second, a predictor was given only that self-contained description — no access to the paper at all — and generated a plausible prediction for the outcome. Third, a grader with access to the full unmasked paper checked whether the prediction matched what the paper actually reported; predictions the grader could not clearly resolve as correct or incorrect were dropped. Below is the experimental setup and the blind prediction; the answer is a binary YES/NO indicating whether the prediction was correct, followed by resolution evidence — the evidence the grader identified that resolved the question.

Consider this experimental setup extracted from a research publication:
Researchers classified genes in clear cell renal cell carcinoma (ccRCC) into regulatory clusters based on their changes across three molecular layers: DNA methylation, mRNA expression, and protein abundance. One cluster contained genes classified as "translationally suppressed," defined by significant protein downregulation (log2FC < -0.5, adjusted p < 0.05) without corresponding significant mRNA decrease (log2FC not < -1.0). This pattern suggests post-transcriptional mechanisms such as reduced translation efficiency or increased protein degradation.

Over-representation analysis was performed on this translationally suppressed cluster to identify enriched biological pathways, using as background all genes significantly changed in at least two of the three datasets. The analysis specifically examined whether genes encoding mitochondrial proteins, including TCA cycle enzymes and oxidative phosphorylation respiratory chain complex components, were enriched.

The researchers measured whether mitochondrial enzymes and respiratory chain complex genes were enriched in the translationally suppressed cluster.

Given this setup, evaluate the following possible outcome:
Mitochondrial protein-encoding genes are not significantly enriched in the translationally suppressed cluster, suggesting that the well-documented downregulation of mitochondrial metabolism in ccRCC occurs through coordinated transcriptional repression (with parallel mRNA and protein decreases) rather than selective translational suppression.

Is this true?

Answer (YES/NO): NO